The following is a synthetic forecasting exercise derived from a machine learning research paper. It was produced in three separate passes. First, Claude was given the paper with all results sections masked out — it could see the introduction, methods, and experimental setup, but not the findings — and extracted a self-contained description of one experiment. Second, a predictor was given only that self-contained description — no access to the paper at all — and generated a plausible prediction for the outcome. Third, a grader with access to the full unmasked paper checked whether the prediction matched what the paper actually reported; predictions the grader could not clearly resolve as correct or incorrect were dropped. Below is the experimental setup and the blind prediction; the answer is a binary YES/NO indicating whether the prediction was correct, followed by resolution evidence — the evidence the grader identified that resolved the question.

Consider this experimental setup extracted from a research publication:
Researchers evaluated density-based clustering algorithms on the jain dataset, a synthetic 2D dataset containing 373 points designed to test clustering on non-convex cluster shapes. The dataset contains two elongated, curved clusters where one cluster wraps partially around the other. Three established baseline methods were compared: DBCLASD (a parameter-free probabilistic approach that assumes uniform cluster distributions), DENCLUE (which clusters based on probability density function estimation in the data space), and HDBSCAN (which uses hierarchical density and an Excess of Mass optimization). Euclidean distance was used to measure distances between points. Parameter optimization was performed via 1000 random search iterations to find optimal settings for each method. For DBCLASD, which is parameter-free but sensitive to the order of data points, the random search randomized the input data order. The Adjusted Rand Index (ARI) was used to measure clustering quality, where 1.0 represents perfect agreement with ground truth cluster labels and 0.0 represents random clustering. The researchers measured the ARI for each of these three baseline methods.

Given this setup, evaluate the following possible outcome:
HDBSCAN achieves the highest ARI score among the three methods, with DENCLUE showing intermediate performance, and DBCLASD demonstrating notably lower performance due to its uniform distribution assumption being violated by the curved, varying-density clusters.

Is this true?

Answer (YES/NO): NO